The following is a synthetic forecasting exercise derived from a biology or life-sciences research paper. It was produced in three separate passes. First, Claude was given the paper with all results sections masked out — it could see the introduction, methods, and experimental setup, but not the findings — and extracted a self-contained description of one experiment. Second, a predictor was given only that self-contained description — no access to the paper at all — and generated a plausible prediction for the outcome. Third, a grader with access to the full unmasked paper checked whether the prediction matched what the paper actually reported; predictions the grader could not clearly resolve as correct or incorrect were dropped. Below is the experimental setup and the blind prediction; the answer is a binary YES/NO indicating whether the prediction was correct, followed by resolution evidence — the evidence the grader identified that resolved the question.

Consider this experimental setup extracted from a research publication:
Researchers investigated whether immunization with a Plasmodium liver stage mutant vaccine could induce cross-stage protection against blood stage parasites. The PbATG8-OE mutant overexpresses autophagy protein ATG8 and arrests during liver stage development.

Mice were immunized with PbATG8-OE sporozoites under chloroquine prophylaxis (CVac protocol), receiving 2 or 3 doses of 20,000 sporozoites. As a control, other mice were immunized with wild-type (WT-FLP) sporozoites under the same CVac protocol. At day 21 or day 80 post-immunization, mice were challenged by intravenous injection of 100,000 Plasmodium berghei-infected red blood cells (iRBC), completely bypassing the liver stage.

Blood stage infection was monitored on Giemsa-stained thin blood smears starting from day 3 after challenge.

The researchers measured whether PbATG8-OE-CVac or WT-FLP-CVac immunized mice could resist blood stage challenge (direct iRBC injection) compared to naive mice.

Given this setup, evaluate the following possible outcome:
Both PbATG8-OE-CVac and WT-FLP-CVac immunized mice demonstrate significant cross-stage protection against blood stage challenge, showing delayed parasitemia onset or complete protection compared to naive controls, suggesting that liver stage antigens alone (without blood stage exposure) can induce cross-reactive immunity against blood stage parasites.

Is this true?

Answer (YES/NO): NO